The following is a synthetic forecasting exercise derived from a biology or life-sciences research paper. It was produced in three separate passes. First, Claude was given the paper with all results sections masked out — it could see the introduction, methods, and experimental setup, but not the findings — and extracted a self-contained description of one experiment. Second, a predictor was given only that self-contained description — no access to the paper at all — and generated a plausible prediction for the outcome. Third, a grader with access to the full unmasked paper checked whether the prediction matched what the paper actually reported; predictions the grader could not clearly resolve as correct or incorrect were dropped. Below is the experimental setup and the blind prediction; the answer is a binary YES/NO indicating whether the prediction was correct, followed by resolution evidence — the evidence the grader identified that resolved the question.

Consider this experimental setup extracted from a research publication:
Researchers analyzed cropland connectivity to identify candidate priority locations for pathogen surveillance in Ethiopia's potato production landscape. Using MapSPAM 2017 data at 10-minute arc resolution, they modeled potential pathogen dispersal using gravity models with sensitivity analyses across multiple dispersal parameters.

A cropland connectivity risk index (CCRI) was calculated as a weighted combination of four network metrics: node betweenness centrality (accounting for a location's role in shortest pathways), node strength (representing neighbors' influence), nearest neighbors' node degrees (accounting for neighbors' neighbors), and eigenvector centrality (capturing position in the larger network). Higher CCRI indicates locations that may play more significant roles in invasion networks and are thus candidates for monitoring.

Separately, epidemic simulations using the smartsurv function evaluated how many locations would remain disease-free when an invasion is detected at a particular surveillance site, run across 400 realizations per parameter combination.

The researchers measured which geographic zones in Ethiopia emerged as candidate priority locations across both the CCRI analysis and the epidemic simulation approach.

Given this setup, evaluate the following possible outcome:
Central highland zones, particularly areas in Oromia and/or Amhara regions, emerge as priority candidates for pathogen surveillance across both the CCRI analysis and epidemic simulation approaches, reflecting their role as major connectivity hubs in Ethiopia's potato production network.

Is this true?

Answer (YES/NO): NO